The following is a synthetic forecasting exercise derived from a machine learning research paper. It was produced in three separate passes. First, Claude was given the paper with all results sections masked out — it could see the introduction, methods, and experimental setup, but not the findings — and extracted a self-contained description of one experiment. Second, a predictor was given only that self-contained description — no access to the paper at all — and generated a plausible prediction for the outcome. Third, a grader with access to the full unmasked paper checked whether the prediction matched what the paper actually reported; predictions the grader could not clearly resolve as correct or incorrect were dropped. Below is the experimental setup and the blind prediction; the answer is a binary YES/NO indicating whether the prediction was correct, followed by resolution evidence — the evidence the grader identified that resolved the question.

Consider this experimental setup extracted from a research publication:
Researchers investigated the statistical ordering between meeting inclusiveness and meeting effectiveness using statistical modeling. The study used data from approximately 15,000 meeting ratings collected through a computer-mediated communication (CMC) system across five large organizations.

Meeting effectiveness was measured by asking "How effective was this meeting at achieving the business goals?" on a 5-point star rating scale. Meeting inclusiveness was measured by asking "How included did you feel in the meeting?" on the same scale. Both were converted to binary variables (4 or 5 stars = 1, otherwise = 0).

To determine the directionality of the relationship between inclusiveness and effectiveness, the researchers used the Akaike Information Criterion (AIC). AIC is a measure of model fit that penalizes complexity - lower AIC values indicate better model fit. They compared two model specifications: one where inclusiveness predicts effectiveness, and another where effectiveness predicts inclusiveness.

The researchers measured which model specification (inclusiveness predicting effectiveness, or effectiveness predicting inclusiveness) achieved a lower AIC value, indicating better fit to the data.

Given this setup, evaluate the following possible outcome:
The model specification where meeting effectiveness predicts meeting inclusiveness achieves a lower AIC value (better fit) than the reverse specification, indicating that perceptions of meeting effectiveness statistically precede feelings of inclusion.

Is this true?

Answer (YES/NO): NO